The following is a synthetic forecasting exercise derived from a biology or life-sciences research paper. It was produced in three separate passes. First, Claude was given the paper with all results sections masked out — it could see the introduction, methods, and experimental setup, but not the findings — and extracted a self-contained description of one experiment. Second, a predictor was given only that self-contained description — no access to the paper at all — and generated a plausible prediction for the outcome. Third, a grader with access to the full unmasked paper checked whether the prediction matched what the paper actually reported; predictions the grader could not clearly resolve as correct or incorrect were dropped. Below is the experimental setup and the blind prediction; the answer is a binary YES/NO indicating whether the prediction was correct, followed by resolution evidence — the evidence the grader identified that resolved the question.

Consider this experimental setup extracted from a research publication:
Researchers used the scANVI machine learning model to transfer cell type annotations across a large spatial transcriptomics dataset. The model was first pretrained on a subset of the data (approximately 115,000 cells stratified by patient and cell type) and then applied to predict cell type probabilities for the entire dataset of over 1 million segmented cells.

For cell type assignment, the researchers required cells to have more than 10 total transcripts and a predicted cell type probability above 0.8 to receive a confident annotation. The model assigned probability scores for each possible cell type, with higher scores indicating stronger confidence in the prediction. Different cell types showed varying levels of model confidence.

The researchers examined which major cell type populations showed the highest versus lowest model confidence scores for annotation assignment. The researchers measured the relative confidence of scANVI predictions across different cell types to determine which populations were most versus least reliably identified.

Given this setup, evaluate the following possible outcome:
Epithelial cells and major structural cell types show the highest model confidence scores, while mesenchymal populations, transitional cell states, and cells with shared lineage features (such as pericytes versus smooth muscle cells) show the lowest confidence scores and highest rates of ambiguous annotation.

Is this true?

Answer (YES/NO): NO